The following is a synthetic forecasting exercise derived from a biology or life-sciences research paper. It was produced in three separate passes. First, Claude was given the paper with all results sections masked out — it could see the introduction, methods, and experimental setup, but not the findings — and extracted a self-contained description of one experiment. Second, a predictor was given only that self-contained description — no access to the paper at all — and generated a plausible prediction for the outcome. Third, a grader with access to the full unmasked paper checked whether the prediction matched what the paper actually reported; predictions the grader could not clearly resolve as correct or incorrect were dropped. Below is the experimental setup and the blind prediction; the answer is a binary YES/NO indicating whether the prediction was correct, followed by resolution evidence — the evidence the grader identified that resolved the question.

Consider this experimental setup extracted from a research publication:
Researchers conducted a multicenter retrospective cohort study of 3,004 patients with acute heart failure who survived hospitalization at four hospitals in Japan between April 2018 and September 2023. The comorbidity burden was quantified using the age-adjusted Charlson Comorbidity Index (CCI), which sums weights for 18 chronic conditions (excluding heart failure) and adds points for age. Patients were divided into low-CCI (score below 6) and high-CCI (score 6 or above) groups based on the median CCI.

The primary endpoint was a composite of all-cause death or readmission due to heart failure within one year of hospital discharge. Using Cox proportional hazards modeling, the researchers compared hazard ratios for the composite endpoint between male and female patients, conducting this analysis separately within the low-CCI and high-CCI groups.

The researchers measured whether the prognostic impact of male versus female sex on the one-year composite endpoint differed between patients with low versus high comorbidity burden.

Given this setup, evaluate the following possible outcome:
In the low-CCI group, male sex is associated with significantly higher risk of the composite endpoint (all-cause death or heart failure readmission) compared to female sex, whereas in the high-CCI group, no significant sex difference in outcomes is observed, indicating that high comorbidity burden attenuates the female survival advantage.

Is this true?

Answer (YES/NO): YES